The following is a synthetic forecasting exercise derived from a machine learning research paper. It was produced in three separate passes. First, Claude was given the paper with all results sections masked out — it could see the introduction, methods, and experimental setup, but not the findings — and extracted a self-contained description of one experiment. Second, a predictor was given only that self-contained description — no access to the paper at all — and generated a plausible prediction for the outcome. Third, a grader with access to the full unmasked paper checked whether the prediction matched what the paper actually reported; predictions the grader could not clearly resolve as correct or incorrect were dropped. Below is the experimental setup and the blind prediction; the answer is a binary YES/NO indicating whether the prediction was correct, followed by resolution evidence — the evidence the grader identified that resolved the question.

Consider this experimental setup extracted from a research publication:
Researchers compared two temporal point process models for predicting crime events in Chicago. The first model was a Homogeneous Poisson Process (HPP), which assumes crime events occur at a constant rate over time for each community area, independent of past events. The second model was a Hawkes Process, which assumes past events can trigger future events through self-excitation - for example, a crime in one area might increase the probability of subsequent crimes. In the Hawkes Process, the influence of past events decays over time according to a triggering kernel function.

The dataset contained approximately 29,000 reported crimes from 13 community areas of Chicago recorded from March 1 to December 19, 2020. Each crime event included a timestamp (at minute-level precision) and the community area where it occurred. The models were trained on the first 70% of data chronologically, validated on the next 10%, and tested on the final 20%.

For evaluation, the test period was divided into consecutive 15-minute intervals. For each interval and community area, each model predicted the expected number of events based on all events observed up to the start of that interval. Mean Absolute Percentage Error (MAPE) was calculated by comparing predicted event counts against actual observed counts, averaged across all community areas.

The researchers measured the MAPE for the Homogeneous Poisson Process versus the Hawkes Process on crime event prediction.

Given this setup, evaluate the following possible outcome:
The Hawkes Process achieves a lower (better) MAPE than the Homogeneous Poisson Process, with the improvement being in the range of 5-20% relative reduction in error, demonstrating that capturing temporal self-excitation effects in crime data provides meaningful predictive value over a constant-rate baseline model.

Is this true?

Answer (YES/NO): NO